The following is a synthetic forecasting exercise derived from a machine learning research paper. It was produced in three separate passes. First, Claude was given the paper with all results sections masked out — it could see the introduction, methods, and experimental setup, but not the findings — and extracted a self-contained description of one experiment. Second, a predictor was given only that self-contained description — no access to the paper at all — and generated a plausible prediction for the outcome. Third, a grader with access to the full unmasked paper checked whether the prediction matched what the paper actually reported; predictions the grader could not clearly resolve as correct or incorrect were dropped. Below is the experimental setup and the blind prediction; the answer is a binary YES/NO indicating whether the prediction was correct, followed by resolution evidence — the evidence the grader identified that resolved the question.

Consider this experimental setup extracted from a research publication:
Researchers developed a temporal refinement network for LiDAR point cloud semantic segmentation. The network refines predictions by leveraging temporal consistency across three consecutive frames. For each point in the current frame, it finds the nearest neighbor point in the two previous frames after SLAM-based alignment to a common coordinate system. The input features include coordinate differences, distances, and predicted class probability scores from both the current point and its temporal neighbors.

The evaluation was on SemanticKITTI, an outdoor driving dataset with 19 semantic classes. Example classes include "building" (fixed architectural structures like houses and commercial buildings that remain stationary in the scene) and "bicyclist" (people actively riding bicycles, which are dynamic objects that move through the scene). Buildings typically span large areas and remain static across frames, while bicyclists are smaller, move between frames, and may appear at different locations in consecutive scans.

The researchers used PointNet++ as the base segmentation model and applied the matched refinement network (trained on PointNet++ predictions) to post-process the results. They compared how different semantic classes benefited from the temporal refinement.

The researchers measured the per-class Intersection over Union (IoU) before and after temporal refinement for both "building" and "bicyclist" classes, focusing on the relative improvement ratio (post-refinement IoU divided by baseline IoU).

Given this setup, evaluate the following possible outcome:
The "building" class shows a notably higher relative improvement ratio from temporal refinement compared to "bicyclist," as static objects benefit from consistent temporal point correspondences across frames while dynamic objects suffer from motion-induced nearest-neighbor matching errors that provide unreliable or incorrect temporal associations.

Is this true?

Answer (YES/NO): NO